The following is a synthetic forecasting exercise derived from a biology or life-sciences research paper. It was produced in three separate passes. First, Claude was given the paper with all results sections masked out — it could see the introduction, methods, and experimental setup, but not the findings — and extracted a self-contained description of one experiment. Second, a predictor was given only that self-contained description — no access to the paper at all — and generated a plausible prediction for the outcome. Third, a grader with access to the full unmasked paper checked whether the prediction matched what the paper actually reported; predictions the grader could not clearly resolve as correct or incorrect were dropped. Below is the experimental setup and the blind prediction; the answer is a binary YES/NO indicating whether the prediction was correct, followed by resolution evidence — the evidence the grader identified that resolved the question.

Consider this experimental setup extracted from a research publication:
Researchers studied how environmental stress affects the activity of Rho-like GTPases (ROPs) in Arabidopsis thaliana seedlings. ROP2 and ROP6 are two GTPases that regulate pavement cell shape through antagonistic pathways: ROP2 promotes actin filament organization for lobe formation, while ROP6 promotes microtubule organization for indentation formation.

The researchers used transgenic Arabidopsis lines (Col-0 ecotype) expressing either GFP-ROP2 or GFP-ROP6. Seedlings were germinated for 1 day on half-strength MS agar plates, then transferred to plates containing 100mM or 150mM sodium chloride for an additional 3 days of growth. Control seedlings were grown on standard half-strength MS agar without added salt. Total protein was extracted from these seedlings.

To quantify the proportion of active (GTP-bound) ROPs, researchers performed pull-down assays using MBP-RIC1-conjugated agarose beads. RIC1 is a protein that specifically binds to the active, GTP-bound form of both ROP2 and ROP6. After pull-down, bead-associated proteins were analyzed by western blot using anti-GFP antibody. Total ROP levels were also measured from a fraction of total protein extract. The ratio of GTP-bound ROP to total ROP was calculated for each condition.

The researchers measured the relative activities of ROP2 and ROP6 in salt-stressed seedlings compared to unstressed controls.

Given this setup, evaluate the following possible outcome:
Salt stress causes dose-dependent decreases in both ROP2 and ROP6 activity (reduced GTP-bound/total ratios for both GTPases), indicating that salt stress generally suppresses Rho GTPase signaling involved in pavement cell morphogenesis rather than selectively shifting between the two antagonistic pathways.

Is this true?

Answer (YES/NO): NO